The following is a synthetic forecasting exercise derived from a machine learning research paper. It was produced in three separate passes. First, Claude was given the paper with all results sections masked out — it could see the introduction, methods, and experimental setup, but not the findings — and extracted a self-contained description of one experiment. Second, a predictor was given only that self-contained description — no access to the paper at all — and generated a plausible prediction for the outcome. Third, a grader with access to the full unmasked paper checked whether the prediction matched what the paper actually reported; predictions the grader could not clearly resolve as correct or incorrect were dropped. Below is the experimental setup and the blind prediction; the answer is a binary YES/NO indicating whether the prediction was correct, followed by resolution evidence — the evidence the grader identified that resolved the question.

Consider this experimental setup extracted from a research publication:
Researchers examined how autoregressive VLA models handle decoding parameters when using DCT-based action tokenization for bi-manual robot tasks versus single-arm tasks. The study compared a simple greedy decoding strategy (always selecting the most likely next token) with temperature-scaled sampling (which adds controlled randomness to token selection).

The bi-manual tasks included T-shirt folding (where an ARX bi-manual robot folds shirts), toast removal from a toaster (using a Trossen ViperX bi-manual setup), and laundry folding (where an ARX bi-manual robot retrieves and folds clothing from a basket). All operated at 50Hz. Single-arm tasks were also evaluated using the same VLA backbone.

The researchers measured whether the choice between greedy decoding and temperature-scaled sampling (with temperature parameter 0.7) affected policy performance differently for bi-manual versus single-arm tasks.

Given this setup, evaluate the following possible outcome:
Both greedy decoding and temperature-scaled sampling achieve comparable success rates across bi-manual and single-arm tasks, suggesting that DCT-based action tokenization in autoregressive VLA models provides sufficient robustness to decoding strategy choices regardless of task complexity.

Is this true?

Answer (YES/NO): NO